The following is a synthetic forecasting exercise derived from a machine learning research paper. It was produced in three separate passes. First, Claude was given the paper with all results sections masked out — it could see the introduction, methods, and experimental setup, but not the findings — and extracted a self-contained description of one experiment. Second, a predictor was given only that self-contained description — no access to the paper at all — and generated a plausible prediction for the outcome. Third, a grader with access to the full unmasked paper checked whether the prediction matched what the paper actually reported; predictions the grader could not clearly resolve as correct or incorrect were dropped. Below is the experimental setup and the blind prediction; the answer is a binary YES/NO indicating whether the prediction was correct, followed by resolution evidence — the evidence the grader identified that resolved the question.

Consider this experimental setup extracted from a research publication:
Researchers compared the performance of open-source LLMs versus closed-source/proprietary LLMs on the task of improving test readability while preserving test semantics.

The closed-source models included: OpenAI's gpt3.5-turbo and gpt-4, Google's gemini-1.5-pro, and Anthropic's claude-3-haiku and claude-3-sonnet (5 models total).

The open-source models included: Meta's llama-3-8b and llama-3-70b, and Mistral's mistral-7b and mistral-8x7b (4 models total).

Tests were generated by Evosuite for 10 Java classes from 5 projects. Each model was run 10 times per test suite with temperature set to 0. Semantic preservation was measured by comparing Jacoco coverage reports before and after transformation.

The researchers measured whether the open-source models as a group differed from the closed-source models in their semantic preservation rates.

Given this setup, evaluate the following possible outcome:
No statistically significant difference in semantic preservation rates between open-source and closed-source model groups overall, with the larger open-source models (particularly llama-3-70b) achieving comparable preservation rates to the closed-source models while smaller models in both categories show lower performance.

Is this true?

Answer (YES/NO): NO